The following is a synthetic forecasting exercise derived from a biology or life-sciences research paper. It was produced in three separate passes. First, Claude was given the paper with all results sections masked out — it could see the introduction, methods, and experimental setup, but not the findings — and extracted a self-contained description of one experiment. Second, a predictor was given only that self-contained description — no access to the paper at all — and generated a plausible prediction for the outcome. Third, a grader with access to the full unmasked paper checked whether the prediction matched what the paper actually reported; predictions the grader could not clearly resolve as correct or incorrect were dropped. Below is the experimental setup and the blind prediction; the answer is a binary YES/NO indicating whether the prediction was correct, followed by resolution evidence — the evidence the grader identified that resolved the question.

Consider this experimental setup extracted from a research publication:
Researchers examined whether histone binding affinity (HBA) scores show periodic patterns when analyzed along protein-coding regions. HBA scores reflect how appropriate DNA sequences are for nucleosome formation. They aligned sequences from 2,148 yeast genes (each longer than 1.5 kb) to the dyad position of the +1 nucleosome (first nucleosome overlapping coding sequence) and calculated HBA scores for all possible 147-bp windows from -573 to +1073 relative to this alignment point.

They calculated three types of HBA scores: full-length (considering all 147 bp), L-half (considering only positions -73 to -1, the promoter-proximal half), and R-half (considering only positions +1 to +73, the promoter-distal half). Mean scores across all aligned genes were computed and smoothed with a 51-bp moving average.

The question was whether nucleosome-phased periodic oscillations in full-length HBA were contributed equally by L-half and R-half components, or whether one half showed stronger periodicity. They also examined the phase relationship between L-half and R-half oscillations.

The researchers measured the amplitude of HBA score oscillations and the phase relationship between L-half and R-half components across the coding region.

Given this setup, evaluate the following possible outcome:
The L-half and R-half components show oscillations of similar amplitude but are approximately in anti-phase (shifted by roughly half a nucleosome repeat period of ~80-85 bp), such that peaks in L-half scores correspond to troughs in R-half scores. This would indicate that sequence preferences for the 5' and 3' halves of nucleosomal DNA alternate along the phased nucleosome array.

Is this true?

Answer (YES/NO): NO